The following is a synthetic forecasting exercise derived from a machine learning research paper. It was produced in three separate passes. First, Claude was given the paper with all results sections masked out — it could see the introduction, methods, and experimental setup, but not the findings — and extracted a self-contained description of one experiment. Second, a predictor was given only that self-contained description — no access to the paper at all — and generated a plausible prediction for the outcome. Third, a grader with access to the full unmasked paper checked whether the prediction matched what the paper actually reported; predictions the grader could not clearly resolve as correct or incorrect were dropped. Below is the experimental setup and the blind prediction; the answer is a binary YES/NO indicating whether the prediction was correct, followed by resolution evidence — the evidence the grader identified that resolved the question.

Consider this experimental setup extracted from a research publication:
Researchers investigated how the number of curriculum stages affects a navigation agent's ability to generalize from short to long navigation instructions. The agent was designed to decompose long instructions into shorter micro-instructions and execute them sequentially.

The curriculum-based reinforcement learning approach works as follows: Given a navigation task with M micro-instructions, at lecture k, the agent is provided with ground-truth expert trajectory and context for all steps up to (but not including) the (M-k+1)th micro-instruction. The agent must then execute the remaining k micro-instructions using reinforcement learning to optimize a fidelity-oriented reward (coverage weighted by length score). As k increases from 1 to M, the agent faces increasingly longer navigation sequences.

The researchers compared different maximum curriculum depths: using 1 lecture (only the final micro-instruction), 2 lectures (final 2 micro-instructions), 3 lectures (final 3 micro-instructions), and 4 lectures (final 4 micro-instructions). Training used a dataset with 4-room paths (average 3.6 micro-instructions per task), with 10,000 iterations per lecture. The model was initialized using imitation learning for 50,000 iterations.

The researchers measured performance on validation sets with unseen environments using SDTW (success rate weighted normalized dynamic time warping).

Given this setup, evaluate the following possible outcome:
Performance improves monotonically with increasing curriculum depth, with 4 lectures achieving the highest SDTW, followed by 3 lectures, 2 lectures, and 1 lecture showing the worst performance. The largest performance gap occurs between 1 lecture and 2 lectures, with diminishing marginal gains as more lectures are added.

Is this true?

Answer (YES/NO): NO